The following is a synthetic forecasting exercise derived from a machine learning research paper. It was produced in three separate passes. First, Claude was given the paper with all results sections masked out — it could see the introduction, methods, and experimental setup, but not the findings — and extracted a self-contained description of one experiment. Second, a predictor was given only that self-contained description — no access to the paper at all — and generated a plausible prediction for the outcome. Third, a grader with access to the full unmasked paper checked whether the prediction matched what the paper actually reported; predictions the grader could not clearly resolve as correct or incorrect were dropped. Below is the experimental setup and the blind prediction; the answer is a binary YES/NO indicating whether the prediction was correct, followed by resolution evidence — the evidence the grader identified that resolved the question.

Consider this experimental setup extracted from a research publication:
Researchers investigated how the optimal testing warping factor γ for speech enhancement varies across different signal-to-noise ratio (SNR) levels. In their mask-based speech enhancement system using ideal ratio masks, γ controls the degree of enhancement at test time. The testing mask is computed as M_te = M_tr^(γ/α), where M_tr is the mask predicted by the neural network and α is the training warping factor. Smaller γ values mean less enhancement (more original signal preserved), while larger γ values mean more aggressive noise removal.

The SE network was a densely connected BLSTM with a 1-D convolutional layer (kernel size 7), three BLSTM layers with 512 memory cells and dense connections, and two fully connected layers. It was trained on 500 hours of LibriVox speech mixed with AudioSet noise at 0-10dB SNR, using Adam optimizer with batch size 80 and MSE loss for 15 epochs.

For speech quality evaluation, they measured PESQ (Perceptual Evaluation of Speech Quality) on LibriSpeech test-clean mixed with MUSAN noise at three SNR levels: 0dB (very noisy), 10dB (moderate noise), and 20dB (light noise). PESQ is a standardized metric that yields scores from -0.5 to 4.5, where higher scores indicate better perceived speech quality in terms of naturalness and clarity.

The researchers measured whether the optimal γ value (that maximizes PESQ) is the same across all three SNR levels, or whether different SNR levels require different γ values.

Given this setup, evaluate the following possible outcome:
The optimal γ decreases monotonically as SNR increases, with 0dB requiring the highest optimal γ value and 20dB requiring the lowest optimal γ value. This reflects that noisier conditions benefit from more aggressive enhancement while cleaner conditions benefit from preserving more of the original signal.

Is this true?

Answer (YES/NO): NO